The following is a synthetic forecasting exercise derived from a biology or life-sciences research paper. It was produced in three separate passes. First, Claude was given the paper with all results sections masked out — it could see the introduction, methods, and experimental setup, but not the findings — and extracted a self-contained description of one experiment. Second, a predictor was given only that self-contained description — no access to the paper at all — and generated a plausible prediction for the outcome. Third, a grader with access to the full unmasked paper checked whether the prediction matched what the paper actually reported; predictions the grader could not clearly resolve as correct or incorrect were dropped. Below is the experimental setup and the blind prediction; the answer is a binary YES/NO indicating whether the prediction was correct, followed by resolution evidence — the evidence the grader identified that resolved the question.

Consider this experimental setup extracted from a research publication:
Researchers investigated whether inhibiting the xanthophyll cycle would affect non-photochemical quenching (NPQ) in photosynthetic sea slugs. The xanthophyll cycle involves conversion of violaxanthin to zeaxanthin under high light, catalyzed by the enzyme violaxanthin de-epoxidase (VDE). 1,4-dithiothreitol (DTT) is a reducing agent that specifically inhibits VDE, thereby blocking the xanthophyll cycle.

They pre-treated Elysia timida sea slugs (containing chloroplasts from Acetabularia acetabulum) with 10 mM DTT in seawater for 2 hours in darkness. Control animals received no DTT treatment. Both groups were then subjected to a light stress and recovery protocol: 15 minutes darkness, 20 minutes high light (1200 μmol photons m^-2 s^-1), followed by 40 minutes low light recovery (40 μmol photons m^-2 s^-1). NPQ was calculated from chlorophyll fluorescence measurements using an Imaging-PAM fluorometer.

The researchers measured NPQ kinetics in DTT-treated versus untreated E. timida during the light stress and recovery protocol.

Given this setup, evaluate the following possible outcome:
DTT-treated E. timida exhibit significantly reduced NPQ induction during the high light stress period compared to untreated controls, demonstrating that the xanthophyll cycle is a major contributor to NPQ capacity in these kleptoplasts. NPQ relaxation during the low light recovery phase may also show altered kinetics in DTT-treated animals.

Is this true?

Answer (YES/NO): YES